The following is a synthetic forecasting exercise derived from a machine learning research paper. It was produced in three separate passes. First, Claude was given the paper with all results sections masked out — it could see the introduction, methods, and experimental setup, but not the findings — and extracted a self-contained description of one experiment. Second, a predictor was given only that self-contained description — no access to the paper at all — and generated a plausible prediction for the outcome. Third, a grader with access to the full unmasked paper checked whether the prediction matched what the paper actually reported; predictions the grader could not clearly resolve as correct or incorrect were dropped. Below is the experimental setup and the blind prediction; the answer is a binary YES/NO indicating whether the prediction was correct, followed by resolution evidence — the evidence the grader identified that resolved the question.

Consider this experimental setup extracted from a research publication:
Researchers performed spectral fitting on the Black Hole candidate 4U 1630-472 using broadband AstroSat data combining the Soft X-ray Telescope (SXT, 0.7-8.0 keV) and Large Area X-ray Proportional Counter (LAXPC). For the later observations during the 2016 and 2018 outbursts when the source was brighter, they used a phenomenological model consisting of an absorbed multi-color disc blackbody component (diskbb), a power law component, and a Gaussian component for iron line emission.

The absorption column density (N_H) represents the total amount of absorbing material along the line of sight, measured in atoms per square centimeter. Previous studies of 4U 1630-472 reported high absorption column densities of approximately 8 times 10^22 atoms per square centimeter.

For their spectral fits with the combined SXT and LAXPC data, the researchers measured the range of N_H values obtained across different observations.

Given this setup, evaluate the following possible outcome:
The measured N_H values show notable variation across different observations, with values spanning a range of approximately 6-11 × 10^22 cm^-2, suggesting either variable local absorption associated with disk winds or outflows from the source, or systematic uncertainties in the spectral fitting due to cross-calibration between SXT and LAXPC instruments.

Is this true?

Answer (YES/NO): NO